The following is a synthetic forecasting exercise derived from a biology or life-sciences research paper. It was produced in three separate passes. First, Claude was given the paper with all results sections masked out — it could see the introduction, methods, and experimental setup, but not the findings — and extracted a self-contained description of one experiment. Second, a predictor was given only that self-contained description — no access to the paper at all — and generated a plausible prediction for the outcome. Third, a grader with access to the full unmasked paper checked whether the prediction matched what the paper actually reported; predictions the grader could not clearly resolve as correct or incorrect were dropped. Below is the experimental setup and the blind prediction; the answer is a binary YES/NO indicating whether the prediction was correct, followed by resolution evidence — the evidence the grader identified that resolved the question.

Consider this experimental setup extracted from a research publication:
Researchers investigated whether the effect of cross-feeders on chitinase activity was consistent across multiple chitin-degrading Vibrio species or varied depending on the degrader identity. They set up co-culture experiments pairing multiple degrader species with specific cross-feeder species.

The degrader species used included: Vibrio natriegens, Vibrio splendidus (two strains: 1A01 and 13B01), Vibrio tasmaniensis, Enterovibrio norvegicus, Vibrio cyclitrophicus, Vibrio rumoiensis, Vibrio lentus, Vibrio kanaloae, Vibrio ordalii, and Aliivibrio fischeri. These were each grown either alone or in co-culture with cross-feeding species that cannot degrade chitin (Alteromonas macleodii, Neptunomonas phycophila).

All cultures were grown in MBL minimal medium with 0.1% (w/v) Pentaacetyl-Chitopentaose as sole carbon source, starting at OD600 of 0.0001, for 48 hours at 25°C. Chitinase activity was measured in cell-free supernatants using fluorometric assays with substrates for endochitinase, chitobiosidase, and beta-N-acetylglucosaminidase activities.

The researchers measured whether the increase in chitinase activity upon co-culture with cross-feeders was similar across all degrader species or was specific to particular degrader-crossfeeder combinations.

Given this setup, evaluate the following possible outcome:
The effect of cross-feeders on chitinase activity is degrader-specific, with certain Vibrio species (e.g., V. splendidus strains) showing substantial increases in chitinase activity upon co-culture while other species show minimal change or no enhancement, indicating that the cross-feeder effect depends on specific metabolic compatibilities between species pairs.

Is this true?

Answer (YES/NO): YES